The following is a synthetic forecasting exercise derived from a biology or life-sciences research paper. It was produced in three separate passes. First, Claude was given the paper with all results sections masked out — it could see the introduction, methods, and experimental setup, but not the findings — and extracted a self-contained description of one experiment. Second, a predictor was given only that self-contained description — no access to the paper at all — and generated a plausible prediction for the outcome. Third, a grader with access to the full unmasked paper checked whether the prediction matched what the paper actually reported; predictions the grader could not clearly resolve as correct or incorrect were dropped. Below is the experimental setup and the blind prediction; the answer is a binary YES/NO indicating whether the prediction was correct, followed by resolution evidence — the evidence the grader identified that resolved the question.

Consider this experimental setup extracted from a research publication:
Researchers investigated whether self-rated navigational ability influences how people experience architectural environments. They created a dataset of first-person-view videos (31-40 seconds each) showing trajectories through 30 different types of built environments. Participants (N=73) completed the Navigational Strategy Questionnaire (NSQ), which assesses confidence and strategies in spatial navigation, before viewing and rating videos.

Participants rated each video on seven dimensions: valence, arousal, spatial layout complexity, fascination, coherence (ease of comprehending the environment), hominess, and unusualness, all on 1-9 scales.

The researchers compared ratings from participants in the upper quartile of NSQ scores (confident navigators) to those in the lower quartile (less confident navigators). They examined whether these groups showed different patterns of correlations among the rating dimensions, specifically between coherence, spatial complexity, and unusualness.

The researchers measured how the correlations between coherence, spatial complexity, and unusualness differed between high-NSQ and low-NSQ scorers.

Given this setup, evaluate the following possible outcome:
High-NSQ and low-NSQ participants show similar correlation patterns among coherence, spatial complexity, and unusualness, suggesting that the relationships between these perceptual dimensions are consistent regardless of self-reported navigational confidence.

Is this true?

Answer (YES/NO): NO